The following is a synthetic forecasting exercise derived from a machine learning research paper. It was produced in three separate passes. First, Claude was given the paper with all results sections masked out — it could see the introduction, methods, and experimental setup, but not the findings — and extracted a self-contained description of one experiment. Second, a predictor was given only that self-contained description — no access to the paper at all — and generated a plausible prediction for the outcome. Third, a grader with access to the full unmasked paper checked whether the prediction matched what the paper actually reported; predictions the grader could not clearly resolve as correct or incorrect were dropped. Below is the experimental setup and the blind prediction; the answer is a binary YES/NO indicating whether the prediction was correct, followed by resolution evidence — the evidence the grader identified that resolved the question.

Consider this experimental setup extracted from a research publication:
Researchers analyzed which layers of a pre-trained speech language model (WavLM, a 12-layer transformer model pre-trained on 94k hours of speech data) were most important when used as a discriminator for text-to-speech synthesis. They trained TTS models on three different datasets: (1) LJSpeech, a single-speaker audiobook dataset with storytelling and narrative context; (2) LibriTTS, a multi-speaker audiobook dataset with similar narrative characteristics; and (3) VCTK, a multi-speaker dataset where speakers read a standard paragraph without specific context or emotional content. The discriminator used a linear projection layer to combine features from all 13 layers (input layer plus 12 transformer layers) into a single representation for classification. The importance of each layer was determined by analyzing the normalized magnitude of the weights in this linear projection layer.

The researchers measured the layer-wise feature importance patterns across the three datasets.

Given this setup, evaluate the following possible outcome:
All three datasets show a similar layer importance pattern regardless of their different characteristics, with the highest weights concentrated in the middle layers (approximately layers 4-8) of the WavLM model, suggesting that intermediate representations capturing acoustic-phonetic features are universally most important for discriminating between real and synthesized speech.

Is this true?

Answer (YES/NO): NO